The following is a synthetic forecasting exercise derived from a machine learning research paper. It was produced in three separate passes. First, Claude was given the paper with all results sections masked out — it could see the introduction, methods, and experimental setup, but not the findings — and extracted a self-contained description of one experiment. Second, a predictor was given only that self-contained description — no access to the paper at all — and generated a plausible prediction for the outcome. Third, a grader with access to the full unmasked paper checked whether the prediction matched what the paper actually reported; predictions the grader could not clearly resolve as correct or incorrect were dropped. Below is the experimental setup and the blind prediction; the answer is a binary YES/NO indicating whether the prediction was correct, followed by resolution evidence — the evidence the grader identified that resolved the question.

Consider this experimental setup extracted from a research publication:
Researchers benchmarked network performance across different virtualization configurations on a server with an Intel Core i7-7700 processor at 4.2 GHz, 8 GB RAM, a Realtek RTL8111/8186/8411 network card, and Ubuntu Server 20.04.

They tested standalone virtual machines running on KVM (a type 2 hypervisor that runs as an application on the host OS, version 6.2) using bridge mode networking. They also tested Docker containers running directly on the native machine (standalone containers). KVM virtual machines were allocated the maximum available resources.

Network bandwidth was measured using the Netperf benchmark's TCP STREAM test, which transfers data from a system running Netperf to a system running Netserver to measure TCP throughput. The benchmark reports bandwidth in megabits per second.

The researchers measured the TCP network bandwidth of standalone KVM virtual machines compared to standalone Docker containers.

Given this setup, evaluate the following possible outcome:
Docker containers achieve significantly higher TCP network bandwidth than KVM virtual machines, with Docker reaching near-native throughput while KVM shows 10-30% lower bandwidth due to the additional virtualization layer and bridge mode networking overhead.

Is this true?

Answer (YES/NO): NO